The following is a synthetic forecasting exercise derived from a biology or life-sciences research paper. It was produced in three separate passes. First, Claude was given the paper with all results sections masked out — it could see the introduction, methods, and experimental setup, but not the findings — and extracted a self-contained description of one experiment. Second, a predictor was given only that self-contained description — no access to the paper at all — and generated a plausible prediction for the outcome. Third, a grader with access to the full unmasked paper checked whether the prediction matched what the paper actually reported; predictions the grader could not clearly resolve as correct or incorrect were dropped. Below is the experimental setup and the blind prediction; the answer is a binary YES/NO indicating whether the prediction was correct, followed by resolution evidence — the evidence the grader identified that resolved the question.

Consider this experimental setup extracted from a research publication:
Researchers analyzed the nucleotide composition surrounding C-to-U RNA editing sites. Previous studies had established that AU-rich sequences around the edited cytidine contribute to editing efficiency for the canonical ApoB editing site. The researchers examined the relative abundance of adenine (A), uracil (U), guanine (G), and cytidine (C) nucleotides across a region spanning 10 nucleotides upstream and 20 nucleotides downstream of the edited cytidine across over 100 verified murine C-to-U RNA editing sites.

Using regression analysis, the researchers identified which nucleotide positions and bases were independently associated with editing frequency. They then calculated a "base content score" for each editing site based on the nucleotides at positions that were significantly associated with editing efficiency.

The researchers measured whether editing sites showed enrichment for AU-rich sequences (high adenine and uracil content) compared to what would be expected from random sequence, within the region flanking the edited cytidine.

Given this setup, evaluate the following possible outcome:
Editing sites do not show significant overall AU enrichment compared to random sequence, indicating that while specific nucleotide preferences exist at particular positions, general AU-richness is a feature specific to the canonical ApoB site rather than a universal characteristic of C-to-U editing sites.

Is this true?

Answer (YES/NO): NO